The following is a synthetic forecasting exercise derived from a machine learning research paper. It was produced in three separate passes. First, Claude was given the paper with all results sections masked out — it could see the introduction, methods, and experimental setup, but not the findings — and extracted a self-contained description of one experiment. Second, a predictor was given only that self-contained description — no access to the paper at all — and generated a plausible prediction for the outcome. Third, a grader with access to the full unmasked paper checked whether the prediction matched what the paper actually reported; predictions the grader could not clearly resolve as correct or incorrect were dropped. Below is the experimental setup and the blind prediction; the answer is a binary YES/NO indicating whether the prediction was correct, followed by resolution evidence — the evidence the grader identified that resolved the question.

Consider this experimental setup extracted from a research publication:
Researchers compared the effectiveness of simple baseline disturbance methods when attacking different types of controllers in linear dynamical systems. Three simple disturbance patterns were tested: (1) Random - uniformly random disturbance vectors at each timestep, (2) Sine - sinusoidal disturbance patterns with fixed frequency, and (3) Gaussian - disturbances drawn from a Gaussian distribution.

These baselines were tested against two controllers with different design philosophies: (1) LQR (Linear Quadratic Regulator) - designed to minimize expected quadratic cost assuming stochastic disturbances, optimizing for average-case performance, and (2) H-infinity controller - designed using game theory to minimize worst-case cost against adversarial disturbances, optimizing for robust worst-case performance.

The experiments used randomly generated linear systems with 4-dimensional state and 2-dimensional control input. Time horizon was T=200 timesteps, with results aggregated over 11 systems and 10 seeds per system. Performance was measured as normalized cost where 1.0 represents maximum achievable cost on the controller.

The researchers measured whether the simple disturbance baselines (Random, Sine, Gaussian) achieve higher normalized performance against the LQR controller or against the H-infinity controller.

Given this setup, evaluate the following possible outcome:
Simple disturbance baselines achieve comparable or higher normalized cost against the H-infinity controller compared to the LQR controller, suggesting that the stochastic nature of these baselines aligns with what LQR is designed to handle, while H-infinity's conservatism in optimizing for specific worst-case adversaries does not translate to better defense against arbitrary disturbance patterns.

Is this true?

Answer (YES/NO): YES